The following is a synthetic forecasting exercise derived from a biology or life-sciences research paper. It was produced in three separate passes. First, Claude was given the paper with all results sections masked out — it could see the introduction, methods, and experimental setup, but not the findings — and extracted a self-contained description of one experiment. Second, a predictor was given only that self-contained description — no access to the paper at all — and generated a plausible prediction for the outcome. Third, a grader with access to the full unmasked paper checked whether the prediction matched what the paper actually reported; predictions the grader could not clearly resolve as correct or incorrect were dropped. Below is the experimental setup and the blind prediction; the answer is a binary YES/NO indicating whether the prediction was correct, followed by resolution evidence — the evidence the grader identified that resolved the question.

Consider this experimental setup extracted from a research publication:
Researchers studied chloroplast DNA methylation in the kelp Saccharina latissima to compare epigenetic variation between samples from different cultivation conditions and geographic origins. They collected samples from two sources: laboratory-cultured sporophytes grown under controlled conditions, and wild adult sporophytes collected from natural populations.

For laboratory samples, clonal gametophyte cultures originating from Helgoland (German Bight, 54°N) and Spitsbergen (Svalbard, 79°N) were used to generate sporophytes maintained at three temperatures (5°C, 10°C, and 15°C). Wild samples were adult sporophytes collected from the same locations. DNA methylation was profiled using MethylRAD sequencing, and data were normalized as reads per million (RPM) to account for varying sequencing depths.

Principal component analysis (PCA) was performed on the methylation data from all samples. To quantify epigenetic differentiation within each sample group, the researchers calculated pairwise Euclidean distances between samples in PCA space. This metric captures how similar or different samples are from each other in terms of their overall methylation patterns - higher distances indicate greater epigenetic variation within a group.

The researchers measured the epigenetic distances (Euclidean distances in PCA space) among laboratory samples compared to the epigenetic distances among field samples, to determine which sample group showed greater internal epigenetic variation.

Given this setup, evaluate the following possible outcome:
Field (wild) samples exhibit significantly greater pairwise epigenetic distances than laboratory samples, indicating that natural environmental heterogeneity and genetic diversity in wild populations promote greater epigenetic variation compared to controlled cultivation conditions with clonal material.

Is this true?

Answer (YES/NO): NO